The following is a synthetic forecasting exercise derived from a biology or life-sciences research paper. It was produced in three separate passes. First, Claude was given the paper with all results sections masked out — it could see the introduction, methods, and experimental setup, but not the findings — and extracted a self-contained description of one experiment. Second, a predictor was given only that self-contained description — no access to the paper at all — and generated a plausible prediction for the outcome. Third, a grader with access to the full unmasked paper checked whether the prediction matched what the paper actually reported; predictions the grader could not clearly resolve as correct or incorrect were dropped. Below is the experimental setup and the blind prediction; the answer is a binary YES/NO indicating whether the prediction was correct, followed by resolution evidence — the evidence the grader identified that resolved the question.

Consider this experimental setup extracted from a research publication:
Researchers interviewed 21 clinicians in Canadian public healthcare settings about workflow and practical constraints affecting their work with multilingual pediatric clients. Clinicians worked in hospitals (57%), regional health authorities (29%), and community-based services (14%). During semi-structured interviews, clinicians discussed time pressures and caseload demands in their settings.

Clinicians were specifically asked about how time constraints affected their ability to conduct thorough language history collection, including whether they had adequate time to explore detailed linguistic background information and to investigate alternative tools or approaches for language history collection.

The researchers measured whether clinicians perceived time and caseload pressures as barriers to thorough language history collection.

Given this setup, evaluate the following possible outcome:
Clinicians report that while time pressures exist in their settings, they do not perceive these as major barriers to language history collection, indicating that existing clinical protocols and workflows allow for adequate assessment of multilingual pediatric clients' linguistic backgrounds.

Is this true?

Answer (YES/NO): NO